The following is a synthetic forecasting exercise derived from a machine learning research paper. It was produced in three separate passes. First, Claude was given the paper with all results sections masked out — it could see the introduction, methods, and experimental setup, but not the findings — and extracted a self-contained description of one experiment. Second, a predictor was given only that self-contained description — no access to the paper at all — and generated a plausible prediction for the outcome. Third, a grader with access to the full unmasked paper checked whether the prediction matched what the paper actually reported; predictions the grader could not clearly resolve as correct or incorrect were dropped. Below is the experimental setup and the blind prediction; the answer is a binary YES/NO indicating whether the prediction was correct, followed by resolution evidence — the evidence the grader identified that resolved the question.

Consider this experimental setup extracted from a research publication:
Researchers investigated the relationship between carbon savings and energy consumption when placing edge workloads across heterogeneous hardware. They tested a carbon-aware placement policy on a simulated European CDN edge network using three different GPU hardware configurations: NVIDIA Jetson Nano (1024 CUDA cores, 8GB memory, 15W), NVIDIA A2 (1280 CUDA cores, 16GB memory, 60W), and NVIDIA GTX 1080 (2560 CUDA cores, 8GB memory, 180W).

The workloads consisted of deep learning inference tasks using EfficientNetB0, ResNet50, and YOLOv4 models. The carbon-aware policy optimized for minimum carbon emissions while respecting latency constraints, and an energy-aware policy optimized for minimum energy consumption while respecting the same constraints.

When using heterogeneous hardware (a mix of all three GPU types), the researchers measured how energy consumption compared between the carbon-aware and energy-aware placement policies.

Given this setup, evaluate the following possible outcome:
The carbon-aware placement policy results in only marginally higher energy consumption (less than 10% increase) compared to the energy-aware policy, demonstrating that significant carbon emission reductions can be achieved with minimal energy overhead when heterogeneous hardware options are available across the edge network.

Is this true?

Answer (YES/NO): NO